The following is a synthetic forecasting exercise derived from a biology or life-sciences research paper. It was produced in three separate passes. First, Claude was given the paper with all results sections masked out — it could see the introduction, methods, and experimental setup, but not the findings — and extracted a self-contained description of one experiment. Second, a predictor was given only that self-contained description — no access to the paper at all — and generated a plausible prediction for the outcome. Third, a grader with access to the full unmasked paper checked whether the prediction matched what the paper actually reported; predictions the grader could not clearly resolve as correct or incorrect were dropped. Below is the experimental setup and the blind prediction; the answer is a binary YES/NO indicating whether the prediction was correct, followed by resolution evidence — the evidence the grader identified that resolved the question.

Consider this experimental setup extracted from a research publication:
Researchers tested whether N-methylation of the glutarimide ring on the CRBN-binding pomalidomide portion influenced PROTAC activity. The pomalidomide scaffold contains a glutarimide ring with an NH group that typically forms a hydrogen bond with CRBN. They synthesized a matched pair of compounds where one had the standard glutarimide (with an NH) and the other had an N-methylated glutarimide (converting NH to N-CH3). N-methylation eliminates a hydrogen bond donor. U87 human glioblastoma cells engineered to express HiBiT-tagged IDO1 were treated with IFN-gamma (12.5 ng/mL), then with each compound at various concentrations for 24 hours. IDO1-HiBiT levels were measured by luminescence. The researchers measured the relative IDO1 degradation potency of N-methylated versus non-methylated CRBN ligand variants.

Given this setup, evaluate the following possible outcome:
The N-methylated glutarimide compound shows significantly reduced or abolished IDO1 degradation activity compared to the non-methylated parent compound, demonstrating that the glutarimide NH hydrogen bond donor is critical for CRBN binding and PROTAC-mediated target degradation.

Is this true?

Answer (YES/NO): YES